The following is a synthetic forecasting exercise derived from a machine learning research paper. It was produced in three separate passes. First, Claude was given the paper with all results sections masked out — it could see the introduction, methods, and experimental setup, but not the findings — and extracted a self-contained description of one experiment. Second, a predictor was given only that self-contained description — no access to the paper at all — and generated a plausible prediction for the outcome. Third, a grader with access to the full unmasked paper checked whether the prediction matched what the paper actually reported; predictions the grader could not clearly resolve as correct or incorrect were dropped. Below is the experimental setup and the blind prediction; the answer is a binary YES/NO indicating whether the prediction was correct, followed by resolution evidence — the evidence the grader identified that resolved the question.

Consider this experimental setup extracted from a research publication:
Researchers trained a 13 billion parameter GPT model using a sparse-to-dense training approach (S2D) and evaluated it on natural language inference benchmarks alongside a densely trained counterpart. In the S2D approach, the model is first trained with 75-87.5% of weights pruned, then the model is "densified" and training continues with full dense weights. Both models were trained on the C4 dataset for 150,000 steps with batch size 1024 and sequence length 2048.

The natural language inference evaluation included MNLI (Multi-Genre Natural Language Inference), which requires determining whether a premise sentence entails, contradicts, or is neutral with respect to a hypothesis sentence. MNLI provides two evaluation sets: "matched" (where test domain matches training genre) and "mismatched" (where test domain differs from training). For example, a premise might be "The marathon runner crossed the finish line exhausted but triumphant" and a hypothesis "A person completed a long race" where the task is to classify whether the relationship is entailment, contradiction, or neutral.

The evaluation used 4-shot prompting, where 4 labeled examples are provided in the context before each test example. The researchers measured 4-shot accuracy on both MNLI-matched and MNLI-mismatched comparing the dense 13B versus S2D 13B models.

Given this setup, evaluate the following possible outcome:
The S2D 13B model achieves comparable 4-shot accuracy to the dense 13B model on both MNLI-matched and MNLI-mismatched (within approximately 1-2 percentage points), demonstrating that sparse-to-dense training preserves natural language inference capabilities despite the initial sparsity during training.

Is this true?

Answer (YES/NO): NO